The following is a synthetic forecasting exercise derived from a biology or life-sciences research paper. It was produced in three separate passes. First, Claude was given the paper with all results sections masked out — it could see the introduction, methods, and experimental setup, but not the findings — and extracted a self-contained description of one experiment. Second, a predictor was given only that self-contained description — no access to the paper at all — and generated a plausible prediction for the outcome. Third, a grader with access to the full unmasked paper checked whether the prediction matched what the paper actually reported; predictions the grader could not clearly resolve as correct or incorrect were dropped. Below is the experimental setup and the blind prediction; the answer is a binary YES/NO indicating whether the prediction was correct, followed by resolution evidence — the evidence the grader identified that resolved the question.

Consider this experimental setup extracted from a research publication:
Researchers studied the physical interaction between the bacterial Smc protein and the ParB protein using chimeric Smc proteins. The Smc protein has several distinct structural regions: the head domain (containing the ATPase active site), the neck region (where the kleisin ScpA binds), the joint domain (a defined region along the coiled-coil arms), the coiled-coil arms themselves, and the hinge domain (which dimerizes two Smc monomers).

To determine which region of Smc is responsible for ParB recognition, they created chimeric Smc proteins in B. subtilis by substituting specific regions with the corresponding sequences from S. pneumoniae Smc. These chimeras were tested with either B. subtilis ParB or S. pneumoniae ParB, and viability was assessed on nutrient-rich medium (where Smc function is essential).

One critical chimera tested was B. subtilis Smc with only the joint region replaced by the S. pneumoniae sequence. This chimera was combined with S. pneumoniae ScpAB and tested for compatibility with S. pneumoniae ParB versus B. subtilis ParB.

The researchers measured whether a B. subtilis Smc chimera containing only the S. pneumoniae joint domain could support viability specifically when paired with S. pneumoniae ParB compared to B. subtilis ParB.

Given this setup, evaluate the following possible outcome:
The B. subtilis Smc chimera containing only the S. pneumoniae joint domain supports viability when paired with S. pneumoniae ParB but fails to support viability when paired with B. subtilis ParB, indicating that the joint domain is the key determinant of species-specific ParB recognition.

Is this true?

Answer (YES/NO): NO